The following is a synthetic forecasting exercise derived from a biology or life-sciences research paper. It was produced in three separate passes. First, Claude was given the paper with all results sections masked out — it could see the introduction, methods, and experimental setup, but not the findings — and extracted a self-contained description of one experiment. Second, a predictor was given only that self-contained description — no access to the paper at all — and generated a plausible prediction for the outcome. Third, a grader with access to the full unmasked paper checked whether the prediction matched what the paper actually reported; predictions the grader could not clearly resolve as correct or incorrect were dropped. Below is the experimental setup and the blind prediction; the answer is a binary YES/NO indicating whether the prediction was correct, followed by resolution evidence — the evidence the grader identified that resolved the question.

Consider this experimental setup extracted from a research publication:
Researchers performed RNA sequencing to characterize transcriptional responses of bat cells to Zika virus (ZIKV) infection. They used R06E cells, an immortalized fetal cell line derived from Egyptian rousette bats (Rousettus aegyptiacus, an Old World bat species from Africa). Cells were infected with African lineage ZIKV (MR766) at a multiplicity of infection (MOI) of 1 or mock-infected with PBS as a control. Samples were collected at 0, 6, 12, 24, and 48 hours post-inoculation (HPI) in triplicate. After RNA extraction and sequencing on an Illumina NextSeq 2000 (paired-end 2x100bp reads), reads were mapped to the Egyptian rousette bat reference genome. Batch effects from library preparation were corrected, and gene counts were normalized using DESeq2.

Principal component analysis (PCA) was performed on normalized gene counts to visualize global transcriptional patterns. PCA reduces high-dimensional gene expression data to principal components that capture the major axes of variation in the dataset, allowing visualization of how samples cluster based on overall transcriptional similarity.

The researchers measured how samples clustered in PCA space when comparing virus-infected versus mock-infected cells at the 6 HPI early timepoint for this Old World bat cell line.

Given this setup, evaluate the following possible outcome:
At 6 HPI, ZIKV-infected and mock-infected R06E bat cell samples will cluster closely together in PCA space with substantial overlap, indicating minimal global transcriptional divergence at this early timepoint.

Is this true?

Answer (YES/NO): NO